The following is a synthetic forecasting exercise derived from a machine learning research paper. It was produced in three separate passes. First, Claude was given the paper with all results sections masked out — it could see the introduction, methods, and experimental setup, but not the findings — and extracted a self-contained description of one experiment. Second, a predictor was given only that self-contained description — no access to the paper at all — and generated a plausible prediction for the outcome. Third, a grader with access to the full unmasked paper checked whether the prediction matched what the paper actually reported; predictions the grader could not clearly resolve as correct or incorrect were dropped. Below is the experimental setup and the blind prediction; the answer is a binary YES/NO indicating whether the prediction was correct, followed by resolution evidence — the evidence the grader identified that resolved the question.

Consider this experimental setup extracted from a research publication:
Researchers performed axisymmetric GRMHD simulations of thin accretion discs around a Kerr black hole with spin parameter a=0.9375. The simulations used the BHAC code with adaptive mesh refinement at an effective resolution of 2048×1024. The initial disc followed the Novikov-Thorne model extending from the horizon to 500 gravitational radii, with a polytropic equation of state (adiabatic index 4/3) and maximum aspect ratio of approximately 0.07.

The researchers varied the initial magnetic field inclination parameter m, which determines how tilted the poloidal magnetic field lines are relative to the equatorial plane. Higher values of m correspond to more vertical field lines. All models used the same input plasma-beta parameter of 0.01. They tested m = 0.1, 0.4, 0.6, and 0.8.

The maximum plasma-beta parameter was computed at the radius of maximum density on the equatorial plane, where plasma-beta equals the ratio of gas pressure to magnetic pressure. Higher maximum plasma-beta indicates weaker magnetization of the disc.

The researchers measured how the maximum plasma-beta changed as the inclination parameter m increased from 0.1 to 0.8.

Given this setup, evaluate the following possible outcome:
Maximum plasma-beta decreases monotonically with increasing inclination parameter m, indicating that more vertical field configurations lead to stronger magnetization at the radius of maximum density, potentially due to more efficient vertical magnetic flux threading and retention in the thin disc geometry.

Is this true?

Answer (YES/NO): NO